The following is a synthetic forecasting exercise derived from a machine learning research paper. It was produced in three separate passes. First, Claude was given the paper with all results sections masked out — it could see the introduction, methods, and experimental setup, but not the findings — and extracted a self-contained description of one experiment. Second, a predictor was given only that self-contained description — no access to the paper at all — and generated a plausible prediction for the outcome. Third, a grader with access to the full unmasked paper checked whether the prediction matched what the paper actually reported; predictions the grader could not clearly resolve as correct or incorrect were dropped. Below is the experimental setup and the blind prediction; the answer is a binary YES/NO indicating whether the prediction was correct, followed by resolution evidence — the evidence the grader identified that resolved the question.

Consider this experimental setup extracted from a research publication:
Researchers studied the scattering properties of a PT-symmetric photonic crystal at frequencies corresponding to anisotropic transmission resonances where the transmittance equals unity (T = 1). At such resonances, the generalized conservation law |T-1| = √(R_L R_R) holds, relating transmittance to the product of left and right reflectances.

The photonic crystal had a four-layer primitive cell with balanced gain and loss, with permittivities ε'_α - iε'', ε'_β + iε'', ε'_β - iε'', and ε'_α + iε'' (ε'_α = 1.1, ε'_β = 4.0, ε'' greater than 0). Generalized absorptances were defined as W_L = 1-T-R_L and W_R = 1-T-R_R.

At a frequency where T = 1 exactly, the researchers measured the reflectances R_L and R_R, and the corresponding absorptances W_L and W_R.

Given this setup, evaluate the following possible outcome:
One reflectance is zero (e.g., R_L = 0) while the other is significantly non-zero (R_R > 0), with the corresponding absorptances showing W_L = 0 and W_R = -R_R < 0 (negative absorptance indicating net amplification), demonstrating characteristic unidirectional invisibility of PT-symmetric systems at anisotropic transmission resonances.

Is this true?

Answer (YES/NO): YES